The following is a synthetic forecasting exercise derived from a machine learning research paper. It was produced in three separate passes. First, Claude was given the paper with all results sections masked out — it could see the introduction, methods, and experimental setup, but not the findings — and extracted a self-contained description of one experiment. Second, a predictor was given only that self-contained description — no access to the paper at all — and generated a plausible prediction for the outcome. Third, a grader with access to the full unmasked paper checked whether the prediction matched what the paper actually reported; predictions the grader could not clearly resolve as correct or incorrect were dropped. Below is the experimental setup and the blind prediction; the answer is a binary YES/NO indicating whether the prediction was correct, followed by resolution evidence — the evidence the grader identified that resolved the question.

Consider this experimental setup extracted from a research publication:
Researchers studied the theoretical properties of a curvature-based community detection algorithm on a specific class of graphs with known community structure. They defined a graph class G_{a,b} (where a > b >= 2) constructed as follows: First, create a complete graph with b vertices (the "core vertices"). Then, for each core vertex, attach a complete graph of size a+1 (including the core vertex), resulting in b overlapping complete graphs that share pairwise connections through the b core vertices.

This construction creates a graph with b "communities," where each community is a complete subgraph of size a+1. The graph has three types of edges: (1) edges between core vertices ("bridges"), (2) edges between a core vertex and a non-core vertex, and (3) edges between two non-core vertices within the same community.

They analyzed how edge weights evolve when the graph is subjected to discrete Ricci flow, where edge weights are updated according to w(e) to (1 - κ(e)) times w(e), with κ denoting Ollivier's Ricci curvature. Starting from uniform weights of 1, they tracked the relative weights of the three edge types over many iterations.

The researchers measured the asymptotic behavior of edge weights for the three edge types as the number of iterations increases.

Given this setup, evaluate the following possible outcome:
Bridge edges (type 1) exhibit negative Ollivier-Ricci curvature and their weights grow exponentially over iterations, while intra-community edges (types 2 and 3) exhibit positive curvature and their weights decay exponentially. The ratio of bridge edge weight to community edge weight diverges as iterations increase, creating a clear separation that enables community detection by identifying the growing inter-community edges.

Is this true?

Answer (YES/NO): NO